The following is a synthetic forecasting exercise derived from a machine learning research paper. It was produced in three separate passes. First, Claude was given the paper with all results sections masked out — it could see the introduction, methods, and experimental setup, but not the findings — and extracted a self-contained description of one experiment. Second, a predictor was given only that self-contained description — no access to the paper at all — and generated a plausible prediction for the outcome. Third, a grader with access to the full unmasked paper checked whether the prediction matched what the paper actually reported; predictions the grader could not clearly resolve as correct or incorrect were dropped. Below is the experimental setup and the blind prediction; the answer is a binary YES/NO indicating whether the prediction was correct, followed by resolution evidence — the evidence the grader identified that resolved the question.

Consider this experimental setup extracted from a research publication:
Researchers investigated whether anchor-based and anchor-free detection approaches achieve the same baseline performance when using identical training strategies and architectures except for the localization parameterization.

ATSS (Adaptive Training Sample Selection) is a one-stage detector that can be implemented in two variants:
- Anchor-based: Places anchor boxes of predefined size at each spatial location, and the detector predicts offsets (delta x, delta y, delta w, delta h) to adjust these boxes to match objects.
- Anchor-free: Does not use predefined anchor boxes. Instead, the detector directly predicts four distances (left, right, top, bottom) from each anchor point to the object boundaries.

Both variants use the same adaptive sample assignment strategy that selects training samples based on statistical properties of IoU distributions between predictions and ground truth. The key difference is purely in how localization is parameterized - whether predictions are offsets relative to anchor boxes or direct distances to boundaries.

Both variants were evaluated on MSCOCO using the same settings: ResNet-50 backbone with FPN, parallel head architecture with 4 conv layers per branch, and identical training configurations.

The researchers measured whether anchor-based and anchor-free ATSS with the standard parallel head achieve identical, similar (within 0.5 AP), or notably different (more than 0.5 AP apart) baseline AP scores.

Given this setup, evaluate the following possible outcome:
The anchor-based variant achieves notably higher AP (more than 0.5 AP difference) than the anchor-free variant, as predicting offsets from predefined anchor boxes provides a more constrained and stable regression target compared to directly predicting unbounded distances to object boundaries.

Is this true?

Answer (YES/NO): NO